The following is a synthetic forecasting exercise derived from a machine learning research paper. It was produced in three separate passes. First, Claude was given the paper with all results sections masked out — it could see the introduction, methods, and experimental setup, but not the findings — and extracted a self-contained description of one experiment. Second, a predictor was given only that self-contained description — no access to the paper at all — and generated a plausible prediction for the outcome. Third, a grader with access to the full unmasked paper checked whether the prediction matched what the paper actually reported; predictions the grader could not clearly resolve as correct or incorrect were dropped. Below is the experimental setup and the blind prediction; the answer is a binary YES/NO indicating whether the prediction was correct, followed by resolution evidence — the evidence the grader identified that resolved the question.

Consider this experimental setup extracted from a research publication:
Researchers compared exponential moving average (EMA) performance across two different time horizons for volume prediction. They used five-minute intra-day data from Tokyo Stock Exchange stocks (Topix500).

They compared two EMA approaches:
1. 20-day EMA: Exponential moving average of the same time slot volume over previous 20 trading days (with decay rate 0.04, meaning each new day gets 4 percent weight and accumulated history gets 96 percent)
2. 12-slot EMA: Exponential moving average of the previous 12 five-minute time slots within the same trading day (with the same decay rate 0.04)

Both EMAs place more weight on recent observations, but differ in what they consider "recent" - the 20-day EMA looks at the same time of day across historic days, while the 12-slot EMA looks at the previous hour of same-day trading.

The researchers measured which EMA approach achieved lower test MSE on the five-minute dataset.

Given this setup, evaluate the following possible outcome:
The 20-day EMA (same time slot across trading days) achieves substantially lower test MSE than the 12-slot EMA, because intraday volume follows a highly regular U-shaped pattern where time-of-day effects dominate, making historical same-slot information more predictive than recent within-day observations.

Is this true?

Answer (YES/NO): YES